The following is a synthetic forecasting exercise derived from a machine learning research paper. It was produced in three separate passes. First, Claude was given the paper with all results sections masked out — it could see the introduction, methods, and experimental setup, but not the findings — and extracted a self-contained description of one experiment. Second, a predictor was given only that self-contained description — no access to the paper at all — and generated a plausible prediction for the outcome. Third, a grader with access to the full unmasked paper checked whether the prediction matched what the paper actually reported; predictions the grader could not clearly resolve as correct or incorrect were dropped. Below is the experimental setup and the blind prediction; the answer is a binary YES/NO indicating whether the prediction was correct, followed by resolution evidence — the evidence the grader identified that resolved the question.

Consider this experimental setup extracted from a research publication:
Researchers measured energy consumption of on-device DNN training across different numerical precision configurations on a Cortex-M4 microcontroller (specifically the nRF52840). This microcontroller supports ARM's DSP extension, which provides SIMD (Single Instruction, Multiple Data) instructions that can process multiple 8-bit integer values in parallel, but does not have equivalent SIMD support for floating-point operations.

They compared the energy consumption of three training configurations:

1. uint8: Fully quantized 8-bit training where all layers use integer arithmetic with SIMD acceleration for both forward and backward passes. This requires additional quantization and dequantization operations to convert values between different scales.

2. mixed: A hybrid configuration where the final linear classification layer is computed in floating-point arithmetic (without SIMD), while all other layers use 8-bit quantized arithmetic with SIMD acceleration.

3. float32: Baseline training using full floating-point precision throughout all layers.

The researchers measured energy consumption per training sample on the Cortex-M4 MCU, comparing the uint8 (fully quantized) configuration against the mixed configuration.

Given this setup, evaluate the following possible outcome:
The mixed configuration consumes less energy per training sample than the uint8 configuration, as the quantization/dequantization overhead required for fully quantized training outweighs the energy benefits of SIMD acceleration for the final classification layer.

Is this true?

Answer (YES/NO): YES